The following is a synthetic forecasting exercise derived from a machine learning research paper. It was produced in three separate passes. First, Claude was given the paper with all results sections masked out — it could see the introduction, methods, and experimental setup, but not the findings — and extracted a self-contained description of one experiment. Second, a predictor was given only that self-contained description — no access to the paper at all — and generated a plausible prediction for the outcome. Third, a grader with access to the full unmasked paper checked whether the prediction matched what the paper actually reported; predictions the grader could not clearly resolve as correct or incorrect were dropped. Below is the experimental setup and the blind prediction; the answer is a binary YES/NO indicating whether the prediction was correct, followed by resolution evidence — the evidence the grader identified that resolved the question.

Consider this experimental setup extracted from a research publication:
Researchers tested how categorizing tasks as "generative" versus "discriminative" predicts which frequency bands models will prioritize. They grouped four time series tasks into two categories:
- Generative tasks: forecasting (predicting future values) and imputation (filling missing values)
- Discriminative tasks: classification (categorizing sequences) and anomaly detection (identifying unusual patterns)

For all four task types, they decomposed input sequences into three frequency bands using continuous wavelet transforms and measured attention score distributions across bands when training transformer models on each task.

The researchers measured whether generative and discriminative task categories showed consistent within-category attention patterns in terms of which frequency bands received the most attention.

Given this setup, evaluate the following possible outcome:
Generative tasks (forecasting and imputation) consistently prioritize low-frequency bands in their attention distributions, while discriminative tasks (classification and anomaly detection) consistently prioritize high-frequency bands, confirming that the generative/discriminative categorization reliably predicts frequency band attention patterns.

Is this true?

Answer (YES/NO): YES